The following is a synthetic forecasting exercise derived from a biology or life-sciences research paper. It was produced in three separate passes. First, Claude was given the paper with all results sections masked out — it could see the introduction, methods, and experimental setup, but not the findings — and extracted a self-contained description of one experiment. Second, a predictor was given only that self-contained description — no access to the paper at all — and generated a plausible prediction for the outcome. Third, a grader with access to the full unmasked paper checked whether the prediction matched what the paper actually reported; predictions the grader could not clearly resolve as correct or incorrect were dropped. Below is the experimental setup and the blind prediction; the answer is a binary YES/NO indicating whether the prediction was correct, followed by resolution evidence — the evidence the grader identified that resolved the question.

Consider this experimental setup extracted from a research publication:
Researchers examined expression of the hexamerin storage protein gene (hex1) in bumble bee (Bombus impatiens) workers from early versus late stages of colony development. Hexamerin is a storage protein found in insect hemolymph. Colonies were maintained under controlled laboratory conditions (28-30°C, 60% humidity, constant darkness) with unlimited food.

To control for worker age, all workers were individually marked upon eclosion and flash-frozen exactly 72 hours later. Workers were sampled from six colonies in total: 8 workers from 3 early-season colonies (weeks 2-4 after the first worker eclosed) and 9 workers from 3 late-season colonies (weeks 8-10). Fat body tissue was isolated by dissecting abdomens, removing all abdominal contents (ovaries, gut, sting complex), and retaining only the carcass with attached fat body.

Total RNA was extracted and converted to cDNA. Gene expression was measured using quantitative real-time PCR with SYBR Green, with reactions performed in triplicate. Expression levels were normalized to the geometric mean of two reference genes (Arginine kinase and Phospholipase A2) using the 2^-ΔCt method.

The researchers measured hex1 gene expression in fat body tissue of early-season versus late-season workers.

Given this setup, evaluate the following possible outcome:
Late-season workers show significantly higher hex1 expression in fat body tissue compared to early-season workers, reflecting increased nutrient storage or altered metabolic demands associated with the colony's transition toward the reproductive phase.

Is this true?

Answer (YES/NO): NO